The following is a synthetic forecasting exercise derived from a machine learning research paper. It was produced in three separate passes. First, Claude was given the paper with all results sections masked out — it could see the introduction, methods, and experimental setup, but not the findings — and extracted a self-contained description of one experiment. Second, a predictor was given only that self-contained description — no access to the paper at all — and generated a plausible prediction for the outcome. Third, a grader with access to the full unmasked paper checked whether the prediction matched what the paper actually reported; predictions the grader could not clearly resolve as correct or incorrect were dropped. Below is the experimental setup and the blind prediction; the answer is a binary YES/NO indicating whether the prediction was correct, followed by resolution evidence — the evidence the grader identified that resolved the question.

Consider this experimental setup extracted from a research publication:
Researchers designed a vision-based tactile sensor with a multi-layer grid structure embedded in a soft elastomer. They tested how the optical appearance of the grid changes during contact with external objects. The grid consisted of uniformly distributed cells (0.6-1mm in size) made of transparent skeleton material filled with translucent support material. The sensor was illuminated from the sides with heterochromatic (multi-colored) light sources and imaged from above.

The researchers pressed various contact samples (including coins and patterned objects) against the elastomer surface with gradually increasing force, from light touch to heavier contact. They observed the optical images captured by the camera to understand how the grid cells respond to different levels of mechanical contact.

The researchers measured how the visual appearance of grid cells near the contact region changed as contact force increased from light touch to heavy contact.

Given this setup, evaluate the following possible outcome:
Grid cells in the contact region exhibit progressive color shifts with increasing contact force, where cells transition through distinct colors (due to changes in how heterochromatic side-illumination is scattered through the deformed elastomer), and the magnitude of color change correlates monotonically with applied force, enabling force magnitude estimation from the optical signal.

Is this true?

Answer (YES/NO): NO